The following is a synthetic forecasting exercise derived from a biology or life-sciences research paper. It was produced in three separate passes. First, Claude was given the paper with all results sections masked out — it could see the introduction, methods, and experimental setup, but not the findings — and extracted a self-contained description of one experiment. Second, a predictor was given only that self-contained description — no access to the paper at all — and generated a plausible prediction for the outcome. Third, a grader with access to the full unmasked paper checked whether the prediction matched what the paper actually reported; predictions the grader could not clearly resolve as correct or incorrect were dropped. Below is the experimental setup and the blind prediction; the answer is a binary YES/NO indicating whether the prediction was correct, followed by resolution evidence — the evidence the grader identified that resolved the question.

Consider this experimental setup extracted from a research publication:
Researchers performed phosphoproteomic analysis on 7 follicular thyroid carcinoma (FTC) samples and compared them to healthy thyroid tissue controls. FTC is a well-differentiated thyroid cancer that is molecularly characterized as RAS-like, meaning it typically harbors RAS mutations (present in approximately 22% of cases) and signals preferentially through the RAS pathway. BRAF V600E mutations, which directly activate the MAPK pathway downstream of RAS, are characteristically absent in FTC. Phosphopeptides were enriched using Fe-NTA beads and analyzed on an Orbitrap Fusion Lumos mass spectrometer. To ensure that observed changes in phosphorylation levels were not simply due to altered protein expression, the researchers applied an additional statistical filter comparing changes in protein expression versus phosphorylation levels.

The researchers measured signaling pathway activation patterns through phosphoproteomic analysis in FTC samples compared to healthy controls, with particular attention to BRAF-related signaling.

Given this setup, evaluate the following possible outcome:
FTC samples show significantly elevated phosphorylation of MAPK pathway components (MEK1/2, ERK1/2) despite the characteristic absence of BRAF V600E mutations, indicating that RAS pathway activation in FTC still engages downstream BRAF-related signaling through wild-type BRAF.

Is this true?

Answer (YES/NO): YES